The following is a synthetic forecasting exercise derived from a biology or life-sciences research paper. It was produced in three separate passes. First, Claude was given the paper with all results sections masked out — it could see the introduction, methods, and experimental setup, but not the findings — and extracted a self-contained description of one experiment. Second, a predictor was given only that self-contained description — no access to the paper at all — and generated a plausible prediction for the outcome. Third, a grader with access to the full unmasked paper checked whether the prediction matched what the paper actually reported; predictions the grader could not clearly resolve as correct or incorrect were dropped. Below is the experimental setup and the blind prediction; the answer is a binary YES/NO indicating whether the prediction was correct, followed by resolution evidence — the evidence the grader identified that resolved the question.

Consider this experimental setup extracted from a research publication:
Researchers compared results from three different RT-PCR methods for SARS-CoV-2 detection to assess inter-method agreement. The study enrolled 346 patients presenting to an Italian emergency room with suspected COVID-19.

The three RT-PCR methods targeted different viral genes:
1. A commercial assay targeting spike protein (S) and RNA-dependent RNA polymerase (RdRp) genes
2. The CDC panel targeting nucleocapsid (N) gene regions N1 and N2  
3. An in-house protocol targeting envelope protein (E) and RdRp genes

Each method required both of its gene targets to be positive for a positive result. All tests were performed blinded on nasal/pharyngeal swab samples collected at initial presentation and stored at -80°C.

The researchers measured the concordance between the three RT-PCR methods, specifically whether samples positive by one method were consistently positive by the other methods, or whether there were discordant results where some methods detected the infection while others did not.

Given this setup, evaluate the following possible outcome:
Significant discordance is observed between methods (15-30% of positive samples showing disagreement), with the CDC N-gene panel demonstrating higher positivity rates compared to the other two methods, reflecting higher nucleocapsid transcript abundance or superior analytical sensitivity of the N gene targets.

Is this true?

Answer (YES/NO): NO